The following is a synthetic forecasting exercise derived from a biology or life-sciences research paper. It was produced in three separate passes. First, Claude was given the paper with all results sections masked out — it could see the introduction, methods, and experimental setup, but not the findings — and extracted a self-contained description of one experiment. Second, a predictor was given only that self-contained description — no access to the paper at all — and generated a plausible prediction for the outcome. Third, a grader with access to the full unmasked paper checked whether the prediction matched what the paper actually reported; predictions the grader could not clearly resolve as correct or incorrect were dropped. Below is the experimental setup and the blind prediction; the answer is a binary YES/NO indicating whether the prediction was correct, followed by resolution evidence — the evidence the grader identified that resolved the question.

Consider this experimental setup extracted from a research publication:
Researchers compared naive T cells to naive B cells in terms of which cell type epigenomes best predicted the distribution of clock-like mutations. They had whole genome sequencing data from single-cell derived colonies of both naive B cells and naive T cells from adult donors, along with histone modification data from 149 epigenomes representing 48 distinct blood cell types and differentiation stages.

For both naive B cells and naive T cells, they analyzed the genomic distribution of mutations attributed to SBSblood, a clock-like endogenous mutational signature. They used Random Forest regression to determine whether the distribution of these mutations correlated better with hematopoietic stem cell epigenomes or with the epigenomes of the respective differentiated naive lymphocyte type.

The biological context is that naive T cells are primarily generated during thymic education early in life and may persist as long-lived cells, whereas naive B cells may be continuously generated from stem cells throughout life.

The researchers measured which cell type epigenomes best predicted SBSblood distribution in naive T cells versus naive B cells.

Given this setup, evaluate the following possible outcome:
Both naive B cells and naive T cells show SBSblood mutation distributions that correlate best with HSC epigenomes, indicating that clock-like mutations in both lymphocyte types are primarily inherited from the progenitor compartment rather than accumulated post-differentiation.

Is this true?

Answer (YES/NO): NO